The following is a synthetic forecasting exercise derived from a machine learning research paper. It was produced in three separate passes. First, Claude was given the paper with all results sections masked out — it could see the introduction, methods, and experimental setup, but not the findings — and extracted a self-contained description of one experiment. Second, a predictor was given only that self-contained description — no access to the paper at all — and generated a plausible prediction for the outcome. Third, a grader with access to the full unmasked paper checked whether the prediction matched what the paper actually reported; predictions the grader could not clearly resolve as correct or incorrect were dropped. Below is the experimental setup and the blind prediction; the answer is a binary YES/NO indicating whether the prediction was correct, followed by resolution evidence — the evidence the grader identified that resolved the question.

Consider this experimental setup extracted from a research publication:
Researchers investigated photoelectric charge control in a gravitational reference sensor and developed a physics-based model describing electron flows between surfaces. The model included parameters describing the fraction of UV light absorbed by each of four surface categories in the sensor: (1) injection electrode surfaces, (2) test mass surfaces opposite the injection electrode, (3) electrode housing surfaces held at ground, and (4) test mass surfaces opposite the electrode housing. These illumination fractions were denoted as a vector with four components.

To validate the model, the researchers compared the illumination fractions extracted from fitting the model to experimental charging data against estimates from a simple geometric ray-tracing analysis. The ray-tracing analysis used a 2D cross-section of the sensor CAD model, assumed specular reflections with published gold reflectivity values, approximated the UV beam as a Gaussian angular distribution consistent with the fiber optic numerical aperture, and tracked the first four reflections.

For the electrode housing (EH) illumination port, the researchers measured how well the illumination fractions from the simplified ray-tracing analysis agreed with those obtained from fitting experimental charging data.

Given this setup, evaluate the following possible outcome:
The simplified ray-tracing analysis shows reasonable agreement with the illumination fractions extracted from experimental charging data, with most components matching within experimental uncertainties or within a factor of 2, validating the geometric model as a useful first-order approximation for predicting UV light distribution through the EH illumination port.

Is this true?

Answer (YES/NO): YES